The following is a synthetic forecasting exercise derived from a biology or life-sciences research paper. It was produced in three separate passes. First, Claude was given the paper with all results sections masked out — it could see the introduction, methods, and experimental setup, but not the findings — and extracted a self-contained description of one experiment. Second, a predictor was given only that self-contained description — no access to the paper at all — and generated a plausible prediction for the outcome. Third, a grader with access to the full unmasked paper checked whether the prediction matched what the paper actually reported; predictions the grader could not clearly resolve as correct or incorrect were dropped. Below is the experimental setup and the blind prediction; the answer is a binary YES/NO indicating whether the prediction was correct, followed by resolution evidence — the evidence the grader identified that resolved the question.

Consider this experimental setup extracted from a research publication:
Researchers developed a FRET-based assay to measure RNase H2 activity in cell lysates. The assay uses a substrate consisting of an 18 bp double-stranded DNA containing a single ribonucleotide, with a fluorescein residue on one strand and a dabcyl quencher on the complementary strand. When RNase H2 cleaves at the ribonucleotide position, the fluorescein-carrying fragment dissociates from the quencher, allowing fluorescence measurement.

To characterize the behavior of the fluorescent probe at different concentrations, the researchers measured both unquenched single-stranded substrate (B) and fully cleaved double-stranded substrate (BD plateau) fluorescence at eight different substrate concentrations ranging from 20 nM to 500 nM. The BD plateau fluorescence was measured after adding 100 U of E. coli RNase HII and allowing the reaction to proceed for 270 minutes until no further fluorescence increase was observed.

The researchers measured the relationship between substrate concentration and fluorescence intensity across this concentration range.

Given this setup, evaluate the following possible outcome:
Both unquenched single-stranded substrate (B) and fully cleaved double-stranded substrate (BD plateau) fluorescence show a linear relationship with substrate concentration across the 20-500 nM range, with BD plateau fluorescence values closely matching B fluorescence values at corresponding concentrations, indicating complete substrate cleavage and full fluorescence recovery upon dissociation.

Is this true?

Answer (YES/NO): NO